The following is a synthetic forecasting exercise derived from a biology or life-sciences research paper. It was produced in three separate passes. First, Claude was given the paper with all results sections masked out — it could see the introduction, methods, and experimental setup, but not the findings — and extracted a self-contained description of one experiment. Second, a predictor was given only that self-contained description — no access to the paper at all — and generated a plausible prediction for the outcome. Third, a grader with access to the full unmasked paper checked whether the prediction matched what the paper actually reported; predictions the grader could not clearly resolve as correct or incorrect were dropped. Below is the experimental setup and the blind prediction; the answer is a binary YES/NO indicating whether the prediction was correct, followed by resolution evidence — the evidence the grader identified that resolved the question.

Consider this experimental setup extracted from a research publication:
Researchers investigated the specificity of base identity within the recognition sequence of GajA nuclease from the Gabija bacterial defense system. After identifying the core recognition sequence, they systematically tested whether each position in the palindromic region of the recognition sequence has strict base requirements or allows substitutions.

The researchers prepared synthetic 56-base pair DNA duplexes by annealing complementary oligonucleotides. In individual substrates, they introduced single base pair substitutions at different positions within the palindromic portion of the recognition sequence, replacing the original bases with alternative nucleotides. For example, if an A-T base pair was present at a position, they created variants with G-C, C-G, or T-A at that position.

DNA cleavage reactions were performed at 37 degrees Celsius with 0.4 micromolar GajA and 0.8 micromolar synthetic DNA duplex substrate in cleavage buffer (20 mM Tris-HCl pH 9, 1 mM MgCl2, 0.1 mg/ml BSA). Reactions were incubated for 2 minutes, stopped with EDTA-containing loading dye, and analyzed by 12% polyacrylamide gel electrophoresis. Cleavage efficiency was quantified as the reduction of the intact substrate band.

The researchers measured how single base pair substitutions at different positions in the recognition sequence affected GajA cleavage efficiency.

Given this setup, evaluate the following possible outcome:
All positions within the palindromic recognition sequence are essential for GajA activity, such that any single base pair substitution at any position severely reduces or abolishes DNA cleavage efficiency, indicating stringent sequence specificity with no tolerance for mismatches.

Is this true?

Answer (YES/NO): NO